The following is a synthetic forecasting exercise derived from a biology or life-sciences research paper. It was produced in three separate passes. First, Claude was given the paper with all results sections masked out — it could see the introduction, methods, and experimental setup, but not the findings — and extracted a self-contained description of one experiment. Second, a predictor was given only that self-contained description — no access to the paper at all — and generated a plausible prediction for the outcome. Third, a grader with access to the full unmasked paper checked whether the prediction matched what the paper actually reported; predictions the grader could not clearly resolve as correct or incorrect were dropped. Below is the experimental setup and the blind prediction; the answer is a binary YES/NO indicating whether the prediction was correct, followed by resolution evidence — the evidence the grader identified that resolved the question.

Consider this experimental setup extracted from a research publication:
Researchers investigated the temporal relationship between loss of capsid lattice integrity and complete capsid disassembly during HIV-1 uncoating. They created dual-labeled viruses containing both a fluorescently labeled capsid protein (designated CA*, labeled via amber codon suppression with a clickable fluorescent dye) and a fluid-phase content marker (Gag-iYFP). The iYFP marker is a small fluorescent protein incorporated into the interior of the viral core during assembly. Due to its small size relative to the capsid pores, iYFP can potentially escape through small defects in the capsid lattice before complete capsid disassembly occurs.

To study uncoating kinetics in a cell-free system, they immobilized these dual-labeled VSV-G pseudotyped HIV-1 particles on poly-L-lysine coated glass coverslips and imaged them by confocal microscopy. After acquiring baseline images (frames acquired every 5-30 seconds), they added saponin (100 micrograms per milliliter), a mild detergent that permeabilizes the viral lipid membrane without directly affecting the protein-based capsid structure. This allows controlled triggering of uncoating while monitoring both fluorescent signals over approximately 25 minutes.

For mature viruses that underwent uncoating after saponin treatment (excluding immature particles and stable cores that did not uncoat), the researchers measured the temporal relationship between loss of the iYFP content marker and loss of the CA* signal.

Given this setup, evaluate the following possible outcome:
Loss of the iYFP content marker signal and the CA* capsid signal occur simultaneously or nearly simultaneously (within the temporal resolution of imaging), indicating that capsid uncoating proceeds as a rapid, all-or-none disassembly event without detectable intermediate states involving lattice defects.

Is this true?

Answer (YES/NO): NO